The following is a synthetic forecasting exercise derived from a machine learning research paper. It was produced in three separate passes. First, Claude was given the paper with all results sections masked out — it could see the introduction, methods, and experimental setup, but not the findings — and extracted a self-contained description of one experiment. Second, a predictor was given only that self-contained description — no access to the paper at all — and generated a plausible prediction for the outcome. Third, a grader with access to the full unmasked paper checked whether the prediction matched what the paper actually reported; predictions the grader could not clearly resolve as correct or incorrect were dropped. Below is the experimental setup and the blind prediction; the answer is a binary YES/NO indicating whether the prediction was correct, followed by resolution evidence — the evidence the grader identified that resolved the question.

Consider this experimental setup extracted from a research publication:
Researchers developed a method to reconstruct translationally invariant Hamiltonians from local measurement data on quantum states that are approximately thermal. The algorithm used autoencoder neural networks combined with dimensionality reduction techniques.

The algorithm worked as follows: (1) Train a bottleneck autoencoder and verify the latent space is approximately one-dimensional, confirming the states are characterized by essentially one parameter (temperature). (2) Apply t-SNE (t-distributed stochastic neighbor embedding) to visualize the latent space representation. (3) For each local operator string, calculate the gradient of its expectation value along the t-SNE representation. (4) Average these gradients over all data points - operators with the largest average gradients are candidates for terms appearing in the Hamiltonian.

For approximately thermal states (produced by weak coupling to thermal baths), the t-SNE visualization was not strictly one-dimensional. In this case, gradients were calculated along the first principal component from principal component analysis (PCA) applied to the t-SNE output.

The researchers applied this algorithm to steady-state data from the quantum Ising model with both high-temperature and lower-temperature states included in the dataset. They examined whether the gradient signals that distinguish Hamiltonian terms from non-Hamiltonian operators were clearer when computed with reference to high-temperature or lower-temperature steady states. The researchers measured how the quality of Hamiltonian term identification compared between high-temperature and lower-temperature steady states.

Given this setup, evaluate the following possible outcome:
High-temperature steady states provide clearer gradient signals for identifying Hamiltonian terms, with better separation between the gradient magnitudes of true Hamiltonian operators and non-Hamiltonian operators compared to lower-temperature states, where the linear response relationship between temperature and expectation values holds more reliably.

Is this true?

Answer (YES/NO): YES